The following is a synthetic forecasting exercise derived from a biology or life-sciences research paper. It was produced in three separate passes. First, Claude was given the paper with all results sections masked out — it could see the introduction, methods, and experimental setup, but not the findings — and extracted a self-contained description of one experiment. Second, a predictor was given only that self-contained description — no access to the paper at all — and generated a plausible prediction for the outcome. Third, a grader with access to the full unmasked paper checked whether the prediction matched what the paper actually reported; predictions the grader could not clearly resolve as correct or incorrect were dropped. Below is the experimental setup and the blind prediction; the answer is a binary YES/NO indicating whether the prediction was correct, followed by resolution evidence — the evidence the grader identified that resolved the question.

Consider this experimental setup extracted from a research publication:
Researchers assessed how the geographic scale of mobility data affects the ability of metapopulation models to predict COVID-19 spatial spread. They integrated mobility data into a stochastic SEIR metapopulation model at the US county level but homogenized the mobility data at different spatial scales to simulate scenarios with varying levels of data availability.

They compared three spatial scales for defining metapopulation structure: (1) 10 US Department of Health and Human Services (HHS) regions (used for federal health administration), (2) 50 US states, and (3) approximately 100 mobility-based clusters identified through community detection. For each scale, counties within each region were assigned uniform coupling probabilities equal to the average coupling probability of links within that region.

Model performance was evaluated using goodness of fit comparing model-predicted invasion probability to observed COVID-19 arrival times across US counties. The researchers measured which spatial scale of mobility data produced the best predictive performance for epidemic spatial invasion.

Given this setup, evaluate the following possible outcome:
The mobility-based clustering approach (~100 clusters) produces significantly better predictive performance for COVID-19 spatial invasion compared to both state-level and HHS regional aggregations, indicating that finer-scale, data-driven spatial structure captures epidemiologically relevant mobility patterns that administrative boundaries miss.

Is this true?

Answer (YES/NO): NO